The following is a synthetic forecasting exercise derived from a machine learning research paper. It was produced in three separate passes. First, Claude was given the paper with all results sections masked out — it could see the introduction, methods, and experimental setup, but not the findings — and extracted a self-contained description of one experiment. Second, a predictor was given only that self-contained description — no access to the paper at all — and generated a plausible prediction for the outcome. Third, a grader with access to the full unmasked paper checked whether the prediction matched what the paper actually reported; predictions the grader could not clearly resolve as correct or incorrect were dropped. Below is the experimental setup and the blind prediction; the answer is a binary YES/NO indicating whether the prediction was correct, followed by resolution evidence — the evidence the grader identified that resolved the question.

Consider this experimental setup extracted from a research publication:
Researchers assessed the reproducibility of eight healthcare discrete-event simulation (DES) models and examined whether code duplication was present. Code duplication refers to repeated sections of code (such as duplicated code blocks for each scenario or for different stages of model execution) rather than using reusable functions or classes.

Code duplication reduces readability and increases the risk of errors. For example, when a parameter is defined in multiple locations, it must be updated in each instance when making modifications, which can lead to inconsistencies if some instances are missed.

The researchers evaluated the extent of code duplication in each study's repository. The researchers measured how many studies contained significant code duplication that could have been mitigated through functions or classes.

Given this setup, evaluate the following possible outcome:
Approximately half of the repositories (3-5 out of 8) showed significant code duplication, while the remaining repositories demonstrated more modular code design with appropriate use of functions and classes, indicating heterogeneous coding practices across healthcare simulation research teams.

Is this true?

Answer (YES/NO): YES